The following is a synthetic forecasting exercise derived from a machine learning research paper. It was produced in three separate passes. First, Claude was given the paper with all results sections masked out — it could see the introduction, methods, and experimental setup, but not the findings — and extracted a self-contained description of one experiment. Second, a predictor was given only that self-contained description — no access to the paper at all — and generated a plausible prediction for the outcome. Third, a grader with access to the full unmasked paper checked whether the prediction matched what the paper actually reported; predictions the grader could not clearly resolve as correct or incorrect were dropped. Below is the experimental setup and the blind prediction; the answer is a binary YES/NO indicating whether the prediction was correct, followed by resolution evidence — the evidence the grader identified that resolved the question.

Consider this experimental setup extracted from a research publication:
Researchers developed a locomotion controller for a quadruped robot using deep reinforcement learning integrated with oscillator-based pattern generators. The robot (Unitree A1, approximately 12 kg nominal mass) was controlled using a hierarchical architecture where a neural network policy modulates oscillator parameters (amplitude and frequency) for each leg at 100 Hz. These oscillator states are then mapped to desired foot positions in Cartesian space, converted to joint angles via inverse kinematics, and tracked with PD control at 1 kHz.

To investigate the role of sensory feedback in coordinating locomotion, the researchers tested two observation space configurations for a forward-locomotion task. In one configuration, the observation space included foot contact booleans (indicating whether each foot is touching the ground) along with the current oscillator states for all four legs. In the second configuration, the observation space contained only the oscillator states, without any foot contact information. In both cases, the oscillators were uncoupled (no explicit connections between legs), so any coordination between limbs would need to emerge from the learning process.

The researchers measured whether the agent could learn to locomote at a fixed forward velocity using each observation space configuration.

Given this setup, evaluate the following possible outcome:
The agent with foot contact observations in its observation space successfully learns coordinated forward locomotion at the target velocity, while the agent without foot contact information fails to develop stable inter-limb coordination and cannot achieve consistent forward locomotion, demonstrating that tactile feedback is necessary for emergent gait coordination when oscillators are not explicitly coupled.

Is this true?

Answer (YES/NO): YES